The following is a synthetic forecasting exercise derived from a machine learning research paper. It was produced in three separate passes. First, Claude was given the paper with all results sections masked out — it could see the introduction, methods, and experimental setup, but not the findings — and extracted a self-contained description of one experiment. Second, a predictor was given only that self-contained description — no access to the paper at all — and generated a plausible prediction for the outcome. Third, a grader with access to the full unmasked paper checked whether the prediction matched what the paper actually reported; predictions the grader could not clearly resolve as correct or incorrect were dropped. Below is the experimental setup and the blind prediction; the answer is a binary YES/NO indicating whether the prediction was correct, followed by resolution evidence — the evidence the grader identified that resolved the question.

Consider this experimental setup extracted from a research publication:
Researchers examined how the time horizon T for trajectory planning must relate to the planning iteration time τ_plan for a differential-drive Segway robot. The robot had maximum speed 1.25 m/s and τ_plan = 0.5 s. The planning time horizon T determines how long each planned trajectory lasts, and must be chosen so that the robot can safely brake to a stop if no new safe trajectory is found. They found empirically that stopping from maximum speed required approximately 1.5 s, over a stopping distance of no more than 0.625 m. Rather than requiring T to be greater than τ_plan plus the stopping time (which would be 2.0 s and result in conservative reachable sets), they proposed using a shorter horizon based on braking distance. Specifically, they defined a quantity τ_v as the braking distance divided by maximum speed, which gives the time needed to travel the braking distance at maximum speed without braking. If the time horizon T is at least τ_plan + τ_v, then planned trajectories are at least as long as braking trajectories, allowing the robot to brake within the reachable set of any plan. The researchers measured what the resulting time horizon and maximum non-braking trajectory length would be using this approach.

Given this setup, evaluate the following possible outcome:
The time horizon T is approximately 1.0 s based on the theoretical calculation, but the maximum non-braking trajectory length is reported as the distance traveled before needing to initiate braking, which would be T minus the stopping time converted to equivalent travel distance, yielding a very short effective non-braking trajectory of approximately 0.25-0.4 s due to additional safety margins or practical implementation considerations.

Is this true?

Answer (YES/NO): NO